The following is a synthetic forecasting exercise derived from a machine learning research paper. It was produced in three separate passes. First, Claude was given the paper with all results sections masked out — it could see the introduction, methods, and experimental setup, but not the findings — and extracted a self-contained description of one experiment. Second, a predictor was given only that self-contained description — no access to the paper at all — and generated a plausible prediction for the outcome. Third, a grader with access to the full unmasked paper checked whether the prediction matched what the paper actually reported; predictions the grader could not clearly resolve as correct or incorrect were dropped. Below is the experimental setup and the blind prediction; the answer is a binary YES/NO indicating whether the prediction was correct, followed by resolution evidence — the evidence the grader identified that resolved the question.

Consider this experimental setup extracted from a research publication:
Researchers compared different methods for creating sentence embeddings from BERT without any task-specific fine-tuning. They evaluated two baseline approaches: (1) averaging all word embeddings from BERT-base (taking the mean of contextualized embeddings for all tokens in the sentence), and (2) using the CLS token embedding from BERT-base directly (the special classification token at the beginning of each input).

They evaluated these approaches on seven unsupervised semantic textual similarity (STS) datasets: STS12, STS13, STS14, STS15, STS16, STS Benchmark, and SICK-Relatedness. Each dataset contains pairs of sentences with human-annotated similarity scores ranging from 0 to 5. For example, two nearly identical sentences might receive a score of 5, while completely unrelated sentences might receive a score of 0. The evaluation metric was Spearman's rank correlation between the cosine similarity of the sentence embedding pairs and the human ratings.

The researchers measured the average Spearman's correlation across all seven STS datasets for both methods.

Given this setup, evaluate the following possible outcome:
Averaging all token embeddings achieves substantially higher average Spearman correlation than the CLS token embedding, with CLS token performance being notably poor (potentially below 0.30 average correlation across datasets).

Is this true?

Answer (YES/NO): YES